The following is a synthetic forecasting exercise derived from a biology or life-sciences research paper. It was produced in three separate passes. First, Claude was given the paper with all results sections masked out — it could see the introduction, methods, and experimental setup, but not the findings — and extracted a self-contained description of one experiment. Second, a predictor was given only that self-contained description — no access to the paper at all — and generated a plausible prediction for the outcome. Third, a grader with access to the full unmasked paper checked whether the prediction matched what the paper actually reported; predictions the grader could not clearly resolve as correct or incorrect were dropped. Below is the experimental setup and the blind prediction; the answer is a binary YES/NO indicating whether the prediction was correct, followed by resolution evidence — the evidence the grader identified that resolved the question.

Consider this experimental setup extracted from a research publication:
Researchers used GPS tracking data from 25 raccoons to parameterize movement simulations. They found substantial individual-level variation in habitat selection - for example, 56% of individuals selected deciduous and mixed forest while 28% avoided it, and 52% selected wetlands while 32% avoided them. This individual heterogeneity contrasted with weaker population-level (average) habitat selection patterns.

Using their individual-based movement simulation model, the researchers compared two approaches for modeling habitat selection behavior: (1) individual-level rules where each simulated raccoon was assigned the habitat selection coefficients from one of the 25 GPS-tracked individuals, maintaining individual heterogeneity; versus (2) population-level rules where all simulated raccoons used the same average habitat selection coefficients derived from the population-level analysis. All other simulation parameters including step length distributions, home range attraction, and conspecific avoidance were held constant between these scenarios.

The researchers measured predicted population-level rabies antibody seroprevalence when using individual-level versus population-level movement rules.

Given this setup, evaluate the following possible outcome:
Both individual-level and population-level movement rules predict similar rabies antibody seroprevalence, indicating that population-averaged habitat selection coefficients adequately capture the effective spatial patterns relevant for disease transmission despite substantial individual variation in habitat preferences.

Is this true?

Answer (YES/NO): NO